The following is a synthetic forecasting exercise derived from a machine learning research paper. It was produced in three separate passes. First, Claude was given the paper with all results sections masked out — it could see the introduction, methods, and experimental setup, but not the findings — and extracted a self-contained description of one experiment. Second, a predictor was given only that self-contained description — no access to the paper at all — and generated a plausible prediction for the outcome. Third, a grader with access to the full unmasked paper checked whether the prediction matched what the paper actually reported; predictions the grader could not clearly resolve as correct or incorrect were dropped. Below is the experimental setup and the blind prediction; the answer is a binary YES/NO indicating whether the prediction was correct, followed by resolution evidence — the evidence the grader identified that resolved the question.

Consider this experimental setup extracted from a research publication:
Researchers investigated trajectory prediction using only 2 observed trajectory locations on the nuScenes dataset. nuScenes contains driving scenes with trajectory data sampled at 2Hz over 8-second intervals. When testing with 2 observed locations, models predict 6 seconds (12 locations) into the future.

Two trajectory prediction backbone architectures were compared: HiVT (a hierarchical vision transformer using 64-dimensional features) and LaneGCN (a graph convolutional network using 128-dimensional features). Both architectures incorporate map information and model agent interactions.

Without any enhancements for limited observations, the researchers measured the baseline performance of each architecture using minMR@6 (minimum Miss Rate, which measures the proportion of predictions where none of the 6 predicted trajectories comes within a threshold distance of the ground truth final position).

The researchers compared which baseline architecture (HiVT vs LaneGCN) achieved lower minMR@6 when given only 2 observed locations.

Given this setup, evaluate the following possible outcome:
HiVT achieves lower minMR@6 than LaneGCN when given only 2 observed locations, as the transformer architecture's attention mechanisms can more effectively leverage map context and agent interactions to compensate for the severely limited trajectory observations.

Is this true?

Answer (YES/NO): YES